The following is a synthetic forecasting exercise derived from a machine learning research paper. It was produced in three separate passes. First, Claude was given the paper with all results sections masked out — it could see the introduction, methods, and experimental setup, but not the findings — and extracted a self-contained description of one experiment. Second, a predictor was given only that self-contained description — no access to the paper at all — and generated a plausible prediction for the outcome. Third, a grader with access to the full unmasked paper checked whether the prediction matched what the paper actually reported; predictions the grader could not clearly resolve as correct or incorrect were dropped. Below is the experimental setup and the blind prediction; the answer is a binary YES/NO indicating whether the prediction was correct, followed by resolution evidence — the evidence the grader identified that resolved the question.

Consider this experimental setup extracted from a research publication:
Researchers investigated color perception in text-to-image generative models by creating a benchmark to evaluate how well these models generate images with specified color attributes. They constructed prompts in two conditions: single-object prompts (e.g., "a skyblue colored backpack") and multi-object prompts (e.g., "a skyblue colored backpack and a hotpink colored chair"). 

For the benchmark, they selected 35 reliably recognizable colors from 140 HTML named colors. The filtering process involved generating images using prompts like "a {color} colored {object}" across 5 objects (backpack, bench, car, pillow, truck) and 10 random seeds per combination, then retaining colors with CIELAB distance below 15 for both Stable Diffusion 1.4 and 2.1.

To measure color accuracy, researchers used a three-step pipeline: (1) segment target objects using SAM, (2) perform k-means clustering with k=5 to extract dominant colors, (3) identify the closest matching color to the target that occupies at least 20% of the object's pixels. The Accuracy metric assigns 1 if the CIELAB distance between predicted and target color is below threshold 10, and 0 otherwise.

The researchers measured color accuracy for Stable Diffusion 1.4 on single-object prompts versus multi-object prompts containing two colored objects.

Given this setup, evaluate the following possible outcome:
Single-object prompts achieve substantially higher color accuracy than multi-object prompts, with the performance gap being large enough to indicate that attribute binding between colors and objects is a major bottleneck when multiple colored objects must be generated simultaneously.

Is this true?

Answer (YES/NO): YES